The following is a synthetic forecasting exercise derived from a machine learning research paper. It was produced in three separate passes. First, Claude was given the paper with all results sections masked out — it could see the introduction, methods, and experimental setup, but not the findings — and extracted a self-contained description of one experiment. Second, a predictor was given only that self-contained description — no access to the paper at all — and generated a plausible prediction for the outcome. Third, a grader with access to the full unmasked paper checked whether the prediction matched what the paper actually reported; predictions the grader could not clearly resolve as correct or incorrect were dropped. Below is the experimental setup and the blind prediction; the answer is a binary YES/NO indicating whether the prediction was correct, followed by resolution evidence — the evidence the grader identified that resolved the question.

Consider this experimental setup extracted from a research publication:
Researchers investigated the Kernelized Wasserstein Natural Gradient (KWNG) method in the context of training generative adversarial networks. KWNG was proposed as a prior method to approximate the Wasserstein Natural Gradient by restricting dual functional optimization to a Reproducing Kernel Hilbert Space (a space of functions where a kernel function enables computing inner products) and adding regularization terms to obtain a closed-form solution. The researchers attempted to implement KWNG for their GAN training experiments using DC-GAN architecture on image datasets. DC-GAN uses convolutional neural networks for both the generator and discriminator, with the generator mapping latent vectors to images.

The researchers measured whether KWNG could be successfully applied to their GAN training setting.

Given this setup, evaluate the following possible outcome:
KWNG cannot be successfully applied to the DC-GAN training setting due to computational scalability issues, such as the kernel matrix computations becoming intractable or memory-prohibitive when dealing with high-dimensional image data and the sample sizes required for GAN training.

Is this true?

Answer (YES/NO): NO